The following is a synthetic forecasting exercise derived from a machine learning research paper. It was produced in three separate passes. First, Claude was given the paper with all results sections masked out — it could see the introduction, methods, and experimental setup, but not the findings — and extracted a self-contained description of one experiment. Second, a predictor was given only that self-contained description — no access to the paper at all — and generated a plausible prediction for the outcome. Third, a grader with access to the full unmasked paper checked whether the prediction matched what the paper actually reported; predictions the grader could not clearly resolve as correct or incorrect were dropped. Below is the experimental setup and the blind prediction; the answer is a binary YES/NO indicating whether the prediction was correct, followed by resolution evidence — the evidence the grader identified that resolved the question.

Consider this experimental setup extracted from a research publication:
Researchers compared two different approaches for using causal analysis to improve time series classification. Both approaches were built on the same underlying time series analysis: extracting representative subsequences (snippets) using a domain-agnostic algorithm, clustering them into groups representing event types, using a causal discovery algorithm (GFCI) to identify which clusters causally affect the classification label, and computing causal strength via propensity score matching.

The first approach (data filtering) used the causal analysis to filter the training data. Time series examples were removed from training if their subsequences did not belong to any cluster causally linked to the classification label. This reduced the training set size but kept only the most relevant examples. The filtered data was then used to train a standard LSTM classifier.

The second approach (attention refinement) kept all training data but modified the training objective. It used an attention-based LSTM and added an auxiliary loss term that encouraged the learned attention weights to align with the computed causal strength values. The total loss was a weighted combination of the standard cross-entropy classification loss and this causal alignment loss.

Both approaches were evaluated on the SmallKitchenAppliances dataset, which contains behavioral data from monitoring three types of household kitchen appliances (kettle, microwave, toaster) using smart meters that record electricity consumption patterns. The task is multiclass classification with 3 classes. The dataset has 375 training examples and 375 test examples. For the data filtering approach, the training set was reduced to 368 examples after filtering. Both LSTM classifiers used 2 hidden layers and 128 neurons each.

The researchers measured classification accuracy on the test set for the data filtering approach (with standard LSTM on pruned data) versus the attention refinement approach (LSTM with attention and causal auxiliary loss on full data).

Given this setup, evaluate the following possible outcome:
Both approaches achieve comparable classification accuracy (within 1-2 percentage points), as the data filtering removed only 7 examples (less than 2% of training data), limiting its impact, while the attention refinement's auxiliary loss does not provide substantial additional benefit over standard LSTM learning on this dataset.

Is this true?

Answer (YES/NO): NO